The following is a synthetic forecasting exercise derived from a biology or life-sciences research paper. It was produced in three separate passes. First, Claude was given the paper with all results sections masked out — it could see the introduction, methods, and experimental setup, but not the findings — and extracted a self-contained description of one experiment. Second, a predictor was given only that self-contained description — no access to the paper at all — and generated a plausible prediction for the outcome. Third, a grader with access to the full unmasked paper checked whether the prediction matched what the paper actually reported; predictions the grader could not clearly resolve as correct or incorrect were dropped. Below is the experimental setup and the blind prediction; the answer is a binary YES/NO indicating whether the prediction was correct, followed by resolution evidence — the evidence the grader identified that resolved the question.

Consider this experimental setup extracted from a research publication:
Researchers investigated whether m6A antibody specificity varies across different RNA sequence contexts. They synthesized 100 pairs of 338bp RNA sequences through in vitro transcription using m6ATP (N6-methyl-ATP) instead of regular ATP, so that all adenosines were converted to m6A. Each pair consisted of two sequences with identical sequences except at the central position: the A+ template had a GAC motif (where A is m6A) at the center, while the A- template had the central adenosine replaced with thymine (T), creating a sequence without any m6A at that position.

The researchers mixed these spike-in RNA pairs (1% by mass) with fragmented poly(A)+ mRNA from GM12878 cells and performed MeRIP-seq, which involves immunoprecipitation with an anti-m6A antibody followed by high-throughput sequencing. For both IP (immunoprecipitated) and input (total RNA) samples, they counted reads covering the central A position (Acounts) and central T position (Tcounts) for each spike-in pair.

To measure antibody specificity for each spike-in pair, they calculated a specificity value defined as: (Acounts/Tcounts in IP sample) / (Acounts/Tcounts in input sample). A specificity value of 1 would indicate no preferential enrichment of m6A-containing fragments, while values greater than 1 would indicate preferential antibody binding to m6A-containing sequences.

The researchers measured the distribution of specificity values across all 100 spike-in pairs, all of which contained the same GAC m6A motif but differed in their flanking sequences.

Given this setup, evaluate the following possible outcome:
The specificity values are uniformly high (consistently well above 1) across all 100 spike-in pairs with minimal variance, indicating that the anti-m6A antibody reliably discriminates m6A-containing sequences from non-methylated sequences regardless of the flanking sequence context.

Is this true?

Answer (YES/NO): NO